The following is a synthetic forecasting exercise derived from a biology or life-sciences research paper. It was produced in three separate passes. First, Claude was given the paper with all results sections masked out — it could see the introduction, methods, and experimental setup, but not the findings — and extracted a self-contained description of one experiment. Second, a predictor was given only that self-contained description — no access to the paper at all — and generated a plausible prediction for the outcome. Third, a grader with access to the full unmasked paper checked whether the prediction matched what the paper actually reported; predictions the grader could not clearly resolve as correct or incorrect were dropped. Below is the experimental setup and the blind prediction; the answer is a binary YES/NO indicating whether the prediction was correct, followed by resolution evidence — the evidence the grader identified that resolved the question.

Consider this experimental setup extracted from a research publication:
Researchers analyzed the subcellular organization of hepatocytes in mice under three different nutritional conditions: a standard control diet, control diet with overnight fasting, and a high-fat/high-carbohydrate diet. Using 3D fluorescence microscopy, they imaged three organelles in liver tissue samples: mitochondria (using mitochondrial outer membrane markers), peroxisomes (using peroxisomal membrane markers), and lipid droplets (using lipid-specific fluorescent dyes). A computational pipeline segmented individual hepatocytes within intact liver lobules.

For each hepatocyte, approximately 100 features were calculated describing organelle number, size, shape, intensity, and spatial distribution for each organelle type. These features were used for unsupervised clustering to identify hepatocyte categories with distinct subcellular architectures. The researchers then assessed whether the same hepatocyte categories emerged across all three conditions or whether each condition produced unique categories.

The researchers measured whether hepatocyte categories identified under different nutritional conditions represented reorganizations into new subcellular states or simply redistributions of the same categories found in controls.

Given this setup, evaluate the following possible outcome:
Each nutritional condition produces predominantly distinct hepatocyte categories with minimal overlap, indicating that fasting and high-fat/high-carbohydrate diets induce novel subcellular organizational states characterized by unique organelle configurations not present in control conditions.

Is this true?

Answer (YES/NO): YES